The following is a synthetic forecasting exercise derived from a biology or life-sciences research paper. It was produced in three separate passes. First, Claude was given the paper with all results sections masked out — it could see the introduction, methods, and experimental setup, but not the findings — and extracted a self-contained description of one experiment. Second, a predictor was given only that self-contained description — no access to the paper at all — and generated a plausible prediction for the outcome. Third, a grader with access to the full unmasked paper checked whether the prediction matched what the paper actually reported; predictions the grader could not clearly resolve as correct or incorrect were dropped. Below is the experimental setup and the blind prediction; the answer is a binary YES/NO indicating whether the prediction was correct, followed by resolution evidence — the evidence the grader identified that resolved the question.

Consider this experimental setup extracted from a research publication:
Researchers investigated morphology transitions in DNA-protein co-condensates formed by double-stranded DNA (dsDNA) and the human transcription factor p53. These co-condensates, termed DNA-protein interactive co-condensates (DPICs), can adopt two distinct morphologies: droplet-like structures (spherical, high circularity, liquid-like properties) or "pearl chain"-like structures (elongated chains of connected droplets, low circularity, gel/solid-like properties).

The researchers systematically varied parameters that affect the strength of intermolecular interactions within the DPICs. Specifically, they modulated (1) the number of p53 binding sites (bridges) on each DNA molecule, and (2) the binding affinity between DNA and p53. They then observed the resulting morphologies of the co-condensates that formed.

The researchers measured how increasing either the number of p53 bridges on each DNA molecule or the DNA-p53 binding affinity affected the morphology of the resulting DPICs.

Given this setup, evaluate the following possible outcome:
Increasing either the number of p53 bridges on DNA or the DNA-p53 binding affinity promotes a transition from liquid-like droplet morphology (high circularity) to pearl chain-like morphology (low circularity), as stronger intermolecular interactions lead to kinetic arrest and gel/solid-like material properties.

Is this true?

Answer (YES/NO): YES